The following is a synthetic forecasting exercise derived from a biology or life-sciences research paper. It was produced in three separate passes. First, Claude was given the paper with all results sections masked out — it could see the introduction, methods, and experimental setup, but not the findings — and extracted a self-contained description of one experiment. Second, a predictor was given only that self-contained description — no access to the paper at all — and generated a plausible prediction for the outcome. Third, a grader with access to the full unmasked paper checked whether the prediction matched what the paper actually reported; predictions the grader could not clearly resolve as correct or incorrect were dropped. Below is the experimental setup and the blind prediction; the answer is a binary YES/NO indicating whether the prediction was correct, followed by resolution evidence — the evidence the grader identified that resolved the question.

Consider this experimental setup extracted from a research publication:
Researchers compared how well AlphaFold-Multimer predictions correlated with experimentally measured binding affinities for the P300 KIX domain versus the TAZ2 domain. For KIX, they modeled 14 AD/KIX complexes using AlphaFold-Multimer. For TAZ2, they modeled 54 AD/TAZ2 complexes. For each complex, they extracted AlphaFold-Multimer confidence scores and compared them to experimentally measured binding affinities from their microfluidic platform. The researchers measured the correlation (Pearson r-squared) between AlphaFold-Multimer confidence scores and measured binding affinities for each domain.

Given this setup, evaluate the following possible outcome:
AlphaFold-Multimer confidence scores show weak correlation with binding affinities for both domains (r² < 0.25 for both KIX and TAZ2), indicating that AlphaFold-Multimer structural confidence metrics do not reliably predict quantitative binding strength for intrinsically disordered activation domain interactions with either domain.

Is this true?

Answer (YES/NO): NO